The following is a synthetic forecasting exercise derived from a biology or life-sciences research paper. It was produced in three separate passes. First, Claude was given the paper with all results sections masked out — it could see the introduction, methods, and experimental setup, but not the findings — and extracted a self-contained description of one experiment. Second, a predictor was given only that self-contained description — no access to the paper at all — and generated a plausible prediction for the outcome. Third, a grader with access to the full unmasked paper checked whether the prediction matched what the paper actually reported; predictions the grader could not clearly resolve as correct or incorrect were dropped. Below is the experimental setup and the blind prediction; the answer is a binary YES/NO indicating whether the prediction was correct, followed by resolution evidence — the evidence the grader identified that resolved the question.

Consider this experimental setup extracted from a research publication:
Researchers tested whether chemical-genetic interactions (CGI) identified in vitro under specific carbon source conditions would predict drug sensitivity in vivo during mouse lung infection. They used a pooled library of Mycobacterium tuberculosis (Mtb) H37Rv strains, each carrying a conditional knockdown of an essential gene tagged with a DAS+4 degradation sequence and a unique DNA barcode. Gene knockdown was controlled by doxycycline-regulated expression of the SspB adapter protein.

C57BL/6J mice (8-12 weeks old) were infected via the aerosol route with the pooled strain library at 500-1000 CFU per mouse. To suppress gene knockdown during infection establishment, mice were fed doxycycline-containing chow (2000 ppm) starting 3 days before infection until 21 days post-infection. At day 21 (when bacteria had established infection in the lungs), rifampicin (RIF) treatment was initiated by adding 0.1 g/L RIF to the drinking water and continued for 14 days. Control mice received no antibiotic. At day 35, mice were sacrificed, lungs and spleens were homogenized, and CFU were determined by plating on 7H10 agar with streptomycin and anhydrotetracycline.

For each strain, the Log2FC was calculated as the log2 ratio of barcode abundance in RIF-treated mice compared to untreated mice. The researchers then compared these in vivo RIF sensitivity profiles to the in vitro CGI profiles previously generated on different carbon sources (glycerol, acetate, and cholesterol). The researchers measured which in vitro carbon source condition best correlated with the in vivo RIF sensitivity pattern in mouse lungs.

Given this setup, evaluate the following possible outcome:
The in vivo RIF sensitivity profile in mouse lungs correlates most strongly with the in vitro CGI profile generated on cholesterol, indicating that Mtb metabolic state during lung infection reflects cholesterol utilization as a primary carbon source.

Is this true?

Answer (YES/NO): YES